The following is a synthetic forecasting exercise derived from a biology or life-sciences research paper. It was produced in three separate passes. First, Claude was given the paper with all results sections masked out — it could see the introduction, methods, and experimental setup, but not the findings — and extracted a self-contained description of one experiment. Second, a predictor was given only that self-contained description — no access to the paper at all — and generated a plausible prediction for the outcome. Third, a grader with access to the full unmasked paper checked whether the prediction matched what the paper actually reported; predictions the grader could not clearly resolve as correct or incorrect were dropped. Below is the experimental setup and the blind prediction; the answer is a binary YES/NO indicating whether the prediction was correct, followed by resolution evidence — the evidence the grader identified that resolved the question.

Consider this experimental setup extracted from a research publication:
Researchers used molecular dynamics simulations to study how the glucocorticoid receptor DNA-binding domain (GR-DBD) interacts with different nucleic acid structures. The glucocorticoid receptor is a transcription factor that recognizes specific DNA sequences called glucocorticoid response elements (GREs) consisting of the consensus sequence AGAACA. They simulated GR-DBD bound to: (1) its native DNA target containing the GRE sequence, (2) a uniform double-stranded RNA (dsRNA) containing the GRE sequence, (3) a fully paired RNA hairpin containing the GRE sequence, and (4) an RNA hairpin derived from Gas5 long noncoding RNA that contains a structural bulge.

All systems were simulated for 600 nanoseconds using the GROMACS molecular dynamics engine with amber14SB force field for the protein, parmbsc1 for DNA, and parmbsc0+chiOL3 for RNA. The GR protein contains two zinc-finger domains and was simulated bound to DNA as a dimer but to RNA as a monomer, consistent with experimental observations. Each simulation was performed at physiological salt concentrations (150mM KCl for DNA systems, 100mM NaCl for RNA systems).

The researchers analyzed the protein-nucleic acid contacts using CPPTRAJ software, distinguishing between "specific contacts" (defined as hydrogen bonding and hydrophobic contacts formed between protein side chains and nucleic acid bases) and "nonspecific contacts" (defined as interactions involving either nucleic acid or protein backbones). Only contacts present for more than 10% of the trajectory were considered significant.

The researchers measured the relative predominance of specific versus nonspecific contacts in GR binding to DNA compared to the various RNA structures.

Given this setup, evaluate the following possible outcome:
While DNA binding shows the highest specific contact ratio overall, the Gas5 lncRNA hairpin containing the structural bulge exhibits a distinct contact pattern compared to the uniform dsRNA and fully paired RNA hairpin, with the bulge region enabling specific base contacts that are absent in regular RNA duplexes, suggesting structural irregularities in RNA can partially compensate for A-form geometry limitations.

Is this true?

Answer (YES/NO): YES